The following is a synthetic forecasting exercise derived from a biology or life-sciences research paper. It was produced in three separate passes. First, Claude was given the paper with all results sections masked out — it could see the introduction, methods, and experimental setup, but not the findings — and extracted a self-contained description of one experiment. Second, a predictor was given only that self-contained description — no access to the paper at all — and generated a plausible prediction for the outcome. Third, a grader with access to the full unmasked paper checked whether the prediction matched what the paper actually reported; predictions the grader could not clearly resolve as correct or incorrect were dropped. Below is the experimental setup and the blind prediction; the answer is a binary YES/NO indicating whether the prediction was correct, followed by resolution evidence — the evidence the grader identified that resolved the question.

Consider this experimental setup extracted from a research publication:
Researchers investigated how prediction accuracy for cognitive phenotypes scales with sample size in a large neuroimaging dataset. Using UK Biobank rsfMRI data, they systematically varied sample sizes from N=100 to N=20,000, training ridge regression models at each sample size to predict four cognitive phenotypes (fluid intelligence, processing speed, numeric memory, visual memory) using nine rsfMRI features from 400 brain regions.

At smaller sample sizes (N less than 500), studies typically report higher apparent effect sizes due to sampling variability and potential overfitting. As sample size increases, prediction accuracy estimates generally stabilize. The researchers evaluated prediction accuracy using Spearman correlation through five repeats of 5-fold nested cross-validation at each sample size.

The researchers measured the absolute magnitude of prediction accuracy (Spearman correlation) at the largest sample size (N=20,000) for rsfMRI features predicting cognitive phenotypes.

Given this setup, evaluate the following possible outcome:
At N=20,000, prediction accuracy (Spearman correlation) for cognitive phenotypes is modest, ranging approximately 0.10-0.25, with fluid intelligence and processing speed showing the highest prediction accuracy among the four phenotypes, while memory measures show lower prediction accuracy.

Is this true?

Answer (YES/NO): NO